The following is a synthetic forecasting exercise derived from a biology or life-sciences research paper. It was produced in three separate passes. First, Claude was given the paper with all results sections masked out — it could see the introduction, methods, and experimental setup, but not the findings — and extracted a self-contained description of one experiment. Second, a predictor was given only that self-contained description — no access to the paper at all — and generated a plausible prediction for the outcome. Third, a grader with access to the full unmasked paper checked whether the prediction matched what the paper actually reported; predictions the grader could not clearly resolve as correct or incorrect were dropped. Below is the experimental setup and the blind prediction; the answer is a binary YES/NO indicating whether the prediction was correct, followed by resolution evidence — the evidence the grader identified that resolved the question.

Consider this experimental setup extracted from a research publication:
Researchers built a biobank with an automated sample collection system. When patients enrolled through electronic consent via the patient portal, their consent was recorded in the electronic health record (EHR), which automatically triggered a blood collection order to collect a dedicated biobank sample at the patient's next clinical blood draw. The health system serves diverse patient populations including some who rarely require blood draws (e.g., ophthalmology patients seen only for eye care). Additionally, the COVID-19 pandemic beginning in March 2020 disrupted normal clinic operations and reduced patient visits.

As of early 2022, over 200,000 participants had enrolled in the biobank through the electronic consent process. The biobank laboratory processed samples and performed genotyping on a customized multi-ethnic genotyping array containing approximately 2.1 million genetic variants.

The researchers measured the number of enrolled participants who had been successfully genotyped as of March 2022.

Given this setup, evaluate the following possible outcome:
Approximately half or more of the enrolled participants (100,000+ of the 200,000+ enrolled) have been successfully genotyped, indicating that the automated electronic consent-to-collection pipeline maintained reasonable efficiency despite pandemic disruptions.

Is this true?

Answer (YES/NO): NO